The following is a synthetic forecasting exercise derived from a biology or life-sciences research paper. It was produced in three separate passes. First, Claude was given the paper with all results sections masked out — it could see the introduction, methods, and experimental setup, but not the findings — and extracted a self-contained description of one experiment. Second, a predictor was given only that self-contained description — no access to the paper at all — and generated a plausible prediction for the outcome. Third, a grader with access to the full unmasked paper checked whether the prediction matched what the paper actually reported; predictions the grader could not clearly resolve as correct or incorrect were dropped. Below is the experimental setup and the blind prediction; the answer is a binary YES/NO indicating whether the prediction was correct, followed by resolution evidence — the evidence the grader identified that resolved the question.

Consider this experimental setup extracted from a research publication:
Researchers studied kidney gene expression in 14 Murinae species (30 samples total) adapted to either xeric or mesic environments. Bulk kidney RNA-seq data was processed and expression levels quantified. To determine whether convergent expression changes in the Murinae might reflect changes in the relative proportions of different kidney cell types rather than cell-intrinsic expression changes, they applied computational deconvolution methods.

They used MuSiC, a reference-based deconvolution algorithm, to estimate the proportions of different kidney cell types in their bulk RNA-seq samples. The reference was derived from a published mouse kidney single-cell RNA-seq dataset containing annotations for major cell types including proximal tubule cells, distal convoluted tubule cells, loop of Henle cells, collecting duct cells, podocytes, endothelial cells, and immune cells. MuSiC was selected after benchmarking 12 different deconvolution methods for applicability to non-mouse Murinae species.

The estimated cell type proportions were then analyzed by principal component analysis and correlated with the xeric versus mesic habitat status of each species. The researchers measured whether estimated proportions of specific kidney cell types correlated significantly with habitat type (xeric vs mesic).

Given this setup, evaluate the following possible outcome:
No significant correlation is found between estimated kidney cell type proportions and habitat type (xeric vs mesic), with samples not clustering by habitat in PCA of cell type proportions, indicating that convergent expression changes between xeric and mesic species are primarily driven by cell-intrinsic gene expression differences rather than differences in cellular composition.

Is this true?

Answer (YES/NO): NO